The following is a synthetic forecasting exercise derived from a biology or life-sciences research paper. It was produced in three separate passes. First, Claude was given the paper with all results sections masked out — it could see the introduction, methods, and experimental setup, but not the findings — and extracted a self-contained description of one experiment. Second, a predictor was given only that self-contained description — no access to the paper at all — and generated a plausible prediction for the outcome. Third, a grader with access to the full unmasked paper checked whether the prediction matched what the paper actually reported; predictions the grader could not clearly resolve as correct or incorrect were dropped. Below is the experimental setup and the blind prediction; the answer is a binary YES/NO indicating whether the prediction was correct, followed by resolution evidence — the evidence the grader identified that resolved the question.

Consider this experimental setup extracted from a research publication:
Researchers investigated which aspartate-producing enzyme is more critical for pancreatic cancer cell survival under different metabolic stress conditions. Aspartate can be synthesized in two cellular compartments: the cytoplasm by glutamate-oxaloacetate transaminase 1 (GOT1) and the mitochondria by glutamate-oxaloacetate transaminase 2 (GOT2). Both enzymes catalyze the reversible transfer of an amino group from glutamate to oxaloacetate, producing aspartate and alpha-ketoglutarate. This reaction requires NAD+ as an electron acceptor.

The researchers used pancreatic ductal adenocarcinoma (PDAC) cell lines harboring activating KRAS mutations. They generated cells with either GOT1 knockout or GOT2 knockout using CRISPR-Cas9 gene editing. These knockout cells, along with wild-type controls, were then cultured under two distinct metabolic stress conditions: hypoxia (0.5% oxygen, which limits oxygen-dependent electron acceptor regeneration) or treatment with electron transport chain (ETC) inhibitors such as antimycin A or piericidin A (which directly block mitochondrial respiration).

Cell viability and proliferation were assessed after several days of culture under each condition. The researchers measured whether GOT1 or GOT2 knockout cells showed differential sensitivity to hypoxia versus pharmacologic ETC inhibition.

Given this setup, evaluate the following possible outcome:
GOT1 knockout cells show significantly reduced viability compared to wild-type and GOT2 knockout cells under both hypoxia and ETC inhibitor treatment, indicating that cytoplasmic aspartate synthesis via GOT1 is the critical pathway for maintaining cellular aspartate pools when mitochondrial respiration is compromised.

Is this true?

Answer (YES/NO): NO